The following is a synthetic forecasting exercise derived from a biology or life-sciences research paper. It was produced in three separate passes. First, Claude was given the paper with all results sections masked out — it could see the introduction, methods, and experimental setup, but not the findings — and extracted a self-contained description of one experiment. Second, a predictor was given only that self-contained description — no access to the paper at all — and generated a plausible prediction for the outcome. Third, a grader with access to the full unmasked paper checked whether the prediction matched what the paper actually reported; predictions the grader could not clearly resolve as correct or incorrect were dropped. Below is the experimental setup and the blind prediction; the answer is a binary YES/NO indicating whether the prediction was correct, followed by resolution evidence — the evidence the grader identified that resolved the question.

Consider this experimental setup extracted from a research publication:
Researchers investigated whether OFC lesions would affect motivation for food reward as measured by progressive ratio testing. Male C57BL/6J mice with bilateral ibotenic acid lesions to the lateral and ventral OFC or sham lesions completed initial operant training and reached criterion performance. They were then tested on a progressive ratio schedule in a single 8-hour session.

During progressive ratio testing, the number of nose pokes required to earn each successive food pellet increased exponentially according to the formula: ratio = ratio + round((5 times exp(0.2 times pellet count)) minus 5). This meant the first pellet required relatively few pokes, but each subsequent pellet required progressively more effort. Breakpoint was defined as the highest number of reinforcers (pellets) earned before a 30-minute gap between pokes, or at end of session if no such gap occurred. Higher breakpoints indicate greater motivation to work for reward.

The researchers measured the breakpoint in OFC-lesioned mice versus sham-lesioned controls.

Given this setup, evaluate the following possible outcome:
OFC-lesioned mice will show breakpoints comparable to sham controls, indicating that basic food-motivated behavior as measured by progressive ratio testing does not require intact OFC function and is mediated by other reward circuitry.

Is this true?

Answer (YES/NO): NO